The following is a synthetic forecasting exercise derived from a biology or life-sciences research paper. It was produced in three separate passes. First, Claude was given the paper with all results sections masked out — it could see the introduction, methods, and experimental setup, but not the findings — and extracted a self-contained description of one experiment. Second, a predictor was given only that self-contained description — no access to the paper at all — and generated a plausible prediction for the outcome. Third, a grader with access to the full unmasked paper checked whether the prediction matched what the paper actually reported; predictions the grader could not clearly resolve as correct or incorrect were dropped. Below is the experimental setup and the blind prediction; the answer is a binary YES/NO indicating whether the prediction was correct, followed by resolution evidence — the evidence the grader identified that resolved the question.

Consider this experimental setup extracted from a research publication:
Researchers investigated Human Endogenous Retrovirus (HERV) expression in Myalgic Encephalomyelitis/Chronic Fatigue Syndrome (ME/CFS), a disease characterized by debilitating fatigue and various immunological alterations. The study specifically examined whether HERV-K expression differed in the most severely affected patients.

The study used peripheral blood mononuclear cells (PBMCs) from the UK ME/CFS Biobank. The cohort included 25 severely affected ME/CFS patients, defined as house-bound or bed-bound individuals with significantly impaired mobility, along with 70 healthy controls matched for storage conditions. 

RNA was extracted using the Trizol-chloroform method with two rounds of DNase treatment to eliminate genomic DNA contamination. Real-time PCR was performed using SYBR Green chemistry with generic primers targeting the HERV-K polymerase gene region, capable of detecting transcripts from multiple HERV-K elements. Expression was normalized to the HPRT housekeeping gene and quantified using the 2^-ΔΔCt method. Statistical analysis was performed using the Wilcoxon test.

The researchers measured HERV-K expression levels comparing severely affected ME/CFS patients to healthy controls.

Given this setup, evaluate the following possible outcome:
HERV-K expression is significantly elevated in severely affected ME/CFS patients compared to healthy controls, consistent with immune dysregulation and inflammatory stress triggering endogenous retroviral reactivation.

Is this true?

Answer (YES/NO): NO